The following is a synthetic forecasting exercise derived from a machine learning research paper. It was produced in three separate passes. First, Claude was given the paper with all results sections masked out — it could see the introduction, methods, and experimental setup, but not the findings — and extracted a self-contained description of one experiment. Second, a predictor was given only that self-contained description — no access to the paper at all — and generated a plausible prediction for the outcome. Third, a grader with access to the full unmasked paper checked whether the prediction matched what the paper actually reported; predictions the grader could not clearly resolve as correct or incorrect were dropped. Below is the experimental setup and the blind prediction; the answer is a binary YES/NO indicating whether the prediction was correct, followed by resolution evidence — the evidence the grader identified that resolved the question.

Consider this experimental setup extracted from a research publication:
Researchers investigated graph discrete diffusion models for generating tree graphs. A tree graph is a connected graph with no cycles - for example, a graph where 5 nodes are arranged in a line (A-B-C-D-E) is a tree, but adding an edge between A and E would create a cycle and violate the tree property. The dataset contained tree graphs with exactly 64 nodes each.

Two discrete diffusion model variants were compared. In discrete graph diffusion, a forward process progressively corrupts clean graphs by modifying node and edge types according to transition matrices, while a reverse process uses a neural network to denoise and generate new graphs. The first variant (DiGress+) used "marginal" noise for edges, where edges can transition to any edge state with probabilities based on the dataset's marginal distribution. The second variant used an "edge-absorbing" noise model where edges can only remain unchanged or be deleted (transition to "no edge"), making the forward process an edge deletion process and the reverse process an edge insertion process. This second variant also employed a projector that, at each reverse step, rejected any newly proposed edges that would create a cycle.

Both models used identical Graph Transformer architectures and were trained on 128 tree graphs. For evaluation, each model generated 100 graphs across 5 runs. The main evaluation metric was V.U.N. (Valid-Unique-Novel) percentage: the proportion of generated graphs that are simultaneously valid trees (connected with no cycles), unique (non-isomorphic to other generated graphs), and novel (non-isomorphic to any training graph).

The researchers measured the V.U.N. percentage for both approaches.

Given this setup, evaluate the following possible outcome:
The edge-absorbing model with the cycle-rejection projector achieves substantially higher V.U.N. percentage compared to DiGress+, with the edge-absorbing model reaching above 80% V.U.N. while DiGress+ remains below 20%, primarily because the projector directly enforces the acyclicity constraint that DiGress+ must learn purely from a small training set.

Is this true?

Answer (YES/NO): NO